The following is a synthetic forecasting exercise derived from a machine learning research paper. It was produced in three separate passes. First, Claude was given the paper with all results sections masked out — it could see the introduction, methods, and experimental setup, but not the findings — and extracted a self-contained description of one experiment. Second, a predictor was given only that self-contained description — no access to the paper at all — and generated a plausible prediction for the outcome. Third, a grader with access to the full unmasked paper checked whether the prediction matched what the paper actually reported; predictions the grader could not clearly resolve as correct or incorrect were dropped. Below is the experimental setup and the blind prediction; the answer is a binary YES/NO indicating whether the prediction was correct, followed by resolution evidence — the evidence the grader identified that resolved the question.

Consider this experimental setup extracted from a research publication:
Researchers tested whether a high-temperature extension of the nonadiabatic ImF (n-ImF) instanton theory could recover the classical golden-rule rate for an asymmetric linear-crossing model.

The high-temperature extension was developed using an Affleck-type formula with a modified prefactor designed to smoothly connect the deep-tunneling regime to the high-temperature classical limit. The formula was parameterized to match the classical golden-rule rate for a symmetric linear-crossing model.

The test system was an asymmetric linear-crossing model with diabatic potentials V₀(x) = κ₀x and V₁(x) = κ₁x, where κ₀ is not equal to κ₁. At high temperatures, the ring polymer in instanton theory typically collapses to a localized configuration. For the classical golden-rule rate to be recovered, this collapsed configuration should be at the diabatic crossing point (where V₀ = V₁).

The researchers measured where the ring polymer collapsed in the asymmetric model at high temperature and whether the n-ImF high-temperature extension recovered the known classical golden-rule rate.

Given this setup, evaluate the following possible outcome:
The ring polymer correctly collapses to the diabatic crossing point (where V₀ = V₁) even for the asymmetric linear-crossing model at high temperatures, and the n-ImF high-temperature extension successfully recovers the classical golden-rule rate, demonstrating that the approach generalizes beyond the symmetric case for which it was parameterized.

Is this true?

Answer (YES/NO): NO